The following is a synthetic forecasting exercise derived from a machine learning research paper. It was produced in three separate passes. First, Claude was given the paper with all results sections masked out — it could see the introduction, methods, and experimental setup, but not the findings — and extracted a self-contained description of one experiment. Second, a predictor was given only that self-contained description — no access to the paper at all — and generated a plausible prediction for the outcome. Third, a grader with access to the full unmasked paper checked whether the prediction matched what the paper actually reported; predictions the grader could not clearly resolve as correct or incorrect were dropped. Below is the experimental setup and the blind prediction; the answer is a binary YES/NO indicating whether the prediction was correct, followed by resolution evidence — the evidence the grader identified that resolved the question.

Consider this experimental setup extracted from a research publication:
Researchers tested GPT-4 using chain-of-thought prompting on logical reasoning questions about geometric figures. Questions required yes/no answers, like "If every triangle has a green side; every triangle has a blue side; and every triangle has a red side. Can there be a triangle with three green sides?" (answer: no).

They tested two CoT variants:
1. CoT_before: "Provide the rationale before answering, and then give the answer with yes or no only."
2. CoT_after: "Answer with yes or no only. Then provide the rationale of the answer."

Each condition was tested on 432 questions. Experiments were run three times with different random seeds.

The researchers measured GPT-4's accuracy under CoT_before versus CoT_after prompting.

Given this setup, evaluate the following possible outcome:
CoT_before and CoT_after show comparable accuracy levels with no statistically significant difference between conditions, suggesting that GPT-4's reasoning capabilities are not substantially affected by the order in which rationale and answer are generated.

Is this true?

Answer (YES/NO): YES